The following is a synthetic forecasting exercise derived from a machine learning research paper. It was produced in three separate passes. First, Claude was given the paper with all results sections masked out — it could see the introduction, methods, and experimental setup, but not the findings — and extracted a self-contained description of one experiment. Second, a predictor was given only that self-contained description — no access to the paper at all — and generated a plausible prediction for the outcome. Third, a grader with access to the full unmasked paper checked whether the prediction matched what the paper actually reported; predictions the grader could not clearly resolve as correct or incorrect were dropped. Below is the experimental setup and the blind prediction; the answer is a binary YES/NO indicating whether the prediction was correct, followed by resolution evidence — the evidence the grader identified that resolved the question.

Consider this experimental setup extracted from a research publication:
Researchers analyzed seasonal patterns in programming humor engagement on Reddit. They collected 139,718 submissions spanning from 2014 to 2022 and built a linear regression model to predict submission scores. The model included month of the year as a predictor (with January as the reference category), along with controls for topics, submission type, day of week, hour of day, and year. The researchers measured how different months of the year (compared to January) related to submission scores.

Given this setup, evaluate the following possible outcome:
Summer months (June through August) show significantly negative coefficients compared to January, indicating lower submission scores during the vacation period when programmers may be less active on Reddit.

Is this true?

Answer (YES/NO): YES